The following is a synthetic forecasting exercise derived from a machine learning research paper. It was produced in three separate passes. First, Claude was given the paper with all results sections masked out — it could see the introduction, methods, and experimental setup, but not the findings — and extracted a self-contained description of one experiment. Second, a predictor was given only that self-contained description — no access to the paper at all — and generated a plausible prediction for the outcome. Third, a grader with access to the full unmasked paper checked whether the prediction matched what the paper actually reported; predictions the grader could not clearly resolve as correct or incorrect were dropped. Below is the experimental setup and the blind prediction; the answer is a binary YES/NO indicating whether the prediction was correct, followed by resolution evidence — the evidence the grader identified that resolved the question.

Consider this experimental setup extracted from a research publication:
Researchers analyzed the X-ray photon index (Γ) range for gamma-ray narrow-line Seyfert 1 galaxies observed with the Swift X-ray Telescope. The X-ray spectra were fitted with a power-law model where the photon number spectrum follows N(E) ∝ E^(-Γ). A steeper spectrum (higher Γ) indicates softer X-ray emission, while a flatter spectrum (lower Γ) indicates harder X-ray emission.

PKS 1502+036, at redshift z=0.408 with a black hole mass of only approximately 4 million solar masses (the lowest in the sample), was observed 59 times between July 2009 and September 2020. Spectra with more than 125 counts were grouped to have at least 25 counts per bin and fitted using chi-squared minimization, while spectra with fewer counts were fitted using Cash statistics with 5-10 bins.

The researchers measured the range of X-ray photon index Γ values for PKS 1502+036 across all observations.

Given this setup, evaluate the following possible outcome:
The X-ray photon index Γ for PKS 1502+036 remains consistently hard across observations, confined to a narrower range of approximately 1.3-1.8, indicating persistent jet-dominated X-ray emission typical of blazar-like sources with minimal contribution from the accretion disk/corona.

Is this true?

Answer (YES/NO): NO